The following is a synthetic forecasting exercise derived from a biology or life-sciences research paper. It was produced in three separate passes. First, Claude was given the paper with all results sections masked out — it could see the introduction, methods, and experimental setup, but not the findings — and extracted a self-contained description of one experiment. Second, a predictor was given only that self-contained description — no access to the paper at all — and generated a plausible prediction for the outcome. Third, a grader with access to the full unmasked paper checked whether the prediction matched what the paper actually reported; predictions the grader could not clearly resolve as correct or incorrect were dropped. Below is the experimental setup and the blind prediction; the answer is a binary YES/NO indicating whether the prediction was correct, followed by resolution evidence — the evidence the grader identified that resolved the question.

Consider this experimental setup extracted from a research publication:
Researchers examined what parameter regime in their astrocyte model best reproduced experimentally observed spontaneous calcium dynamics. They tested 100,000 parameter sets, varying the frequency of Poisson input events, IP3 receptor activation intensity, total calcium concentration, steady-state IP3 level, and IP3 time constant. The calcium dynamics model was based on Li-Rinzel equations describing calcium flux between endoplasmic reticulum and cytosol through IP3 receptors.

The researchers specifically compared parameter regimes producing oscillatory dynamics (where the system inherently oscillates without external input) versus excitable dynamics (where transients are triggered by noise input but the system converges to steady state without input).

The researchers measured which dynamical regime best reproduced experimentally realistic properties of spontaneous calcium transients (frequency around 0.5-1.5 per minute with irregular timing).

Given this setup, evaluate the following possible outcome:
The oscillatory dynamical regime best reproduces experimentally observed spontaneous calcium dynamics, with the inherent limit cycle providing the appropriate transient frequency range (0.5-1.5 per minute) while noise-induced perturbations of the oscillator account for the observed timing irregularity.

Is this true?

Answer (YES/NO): NO